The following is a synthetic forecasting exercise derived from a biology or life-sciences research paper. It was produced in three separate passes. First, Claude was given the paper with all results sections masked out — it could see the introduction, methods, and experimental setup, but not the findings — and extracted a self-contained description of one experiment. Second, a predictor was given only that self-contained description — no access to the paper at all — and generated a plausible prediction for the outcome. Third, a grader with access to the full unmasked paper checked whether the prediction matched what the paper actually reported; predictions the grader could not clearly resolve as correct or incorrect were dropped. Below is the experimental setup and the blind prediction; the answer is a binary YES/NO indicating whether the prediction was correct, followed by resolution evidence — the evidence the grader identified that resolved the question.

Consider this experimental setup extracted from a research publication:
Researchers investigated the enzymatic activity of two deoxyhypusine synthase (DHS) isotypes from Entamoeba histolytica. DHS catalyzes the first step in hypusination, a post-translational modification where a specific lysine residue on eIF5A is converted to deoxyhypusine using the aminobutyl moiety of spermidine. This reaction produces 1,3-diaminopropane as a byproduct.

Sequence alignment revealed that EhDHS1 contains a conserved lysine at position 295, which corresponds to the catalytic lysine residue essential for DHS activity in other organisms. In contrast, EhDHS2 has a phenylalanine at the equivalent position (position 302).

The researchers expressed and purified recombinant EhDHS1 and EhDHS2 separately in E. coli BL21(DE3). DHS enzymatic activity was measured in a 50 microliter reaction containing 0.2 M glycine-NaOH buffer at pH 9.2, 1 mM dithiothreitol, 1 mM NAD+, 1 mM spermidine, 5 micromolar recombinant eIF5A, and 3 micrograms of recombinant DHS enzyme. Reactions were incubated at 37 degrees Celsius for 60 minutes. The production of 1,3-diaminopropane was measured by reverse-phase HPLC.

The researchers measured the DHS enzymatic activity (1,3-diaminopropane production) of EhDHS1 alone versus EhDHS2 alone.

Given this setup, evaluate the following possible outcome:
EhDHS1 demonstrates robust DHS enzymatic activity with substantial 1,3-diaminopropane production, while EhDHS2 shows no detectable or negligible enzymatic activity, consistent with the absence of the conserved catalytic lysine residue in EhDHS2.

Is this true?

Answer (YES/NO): NO